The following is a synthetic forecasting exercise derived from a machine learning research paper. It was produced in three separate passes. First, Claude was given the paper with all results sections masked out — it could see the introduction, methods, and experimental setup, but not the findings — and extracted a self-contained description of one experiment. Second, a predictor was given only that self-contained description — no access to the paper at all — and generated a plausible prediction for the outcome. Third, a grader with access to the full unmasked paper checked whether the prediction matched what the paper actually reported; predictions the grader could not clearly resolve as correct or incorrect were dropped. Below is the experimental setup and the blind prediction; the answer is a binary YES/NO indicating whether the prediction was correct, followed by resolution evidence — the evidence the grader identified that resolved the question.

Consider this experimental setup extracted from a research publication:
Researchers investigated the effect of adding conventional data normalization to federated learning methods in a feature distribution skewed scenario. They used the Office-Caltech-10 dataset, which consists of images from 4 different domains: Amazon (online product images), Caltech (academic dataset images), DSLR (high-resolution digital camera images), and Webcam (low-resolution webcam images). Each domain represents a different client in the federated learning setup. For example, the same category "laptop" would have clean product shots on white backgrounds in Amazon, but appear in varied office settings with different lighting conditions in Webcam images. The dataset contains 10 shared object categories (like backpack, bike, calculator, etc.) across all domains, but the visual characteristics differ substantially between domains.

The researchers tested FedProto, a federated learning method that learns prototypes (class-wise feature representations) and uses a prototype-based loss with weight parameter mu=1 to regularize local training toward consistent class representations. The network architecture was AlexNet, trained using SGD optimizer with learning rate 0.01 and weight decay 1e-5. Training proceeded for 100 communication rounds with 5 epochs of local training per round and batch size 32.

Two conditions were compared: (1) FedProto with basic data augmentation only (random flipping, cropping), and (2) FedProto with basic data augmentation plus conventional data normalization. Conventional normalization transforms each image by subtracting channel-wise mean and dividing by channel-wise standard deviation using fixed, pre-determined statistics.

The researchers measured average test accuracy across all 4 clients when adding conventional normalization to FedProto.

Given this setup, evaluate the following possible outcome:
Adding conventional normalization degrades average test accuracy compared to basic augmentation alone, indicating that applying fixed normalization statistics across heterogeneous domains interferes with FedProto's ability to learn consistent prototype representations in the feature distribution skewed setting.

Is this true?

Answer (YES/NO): YES